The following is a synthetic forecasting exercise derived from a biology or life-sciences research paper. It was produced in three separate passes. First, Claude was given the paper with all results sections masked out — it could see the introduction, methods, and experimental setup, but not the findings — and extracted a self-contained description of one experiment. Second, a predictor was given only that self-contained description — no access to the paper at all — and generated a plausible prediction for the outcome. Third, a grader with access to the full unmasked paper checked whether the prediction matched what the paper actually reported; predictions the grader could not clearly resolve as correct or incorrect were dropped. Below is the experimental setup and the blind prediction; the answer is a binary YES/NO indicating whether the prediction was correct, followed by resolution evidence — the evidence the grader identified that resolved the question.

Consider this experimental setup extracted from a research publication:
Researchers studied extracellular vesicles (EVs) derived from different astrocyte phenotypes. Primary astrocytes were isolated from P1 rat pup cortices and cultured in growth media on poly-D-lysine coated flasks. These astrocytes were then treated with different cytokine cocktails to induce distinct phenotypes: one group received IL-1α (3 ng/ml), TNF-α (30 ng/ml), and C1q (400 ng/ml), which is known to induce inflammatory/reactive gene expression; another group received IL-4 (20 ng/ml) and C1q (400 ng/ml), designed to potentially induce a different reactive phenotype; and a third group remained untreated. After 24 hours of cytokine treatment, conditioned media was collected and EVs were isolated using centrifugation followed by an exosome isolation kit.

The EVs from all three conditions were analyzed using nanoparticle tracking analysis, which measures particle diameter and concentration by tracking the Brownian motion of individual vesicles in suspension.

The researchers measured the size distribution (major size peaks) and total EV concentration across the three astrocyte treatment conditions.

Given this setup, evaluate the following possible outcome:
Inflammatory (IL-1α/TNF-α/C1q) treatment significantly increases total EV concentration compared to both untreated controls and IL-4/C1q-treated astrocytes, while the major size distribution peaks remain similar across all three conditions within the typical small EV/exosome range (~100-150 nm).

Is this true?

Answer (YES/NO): NO